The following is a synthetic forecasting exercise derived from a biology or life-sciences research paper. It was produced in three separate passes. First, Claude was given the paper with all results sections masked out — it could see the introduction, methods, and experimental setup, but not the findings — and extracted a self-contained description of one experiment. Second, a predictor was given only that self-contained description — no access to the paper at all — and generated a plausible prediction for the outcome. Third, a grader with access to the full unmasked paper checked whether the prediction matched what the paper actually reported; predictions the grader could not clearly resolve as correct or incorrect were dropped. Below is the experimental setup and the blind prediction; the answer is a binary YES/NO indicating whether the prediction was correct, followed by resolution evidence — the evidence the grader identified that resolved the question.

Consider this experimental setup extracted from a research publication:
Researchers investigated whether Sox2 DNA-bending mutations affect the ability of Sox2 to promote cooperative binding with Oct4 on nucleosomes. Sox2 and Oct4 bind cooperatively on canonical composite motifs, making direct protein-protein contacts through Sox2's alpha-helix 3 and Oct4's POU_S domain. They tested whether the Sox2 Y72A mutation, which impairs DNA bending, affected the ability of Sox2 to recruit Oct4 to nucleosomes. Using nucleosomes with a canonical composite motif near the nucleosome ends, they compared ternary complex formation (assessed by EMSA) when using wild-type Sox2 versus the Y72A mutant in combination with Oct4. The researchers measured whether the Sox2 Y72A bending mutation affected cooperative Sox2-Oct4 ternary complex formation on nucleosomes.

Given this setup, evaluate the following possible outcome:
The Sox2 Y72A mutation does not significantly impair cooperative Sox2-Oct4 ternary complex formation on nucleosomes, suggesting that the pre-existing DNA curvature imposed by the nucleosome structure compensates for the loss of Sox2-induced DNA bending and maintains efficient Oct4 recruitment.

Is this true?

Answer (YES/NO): NO